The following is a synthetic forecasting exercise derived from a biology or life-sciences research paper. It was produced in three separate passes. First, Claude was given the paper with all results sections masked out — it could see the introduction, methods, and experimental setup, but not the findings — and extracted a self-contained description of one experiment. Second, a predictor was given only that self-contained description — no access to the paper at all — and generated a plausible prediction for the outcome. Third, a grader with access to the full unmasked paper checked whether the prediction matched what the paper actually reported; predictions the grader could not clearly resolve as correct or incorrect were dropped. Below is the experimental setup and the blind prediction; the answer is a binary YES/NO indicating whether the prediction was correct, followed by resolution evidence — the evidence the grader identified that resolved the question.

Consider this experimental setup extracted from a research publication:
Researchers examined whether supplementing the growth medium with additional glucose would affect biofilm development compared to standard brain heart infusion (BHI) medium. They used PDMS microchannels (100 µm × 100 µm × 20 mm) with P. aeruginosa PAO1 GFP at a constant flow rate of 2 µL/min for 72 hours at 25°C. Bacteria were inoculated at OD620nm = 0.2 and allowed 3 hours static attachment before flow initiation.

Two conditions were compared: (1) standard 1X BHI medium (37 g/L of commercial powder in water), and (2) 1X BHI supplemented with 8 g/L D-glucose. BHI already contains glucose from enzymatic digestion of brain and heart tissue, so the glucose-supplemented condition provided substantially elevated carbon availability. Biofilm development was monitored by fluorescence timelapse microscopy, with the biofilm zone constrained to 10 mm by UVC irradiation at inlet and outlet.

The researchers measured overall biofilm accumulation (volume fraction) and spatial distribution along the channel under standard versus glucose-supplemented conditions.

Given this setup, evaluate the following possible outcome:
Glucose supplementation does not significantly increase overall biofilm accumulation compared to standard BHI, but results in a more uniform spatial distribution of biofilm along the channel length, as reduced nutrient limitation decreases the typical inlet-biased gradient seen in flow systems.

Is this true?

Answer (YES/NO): NO